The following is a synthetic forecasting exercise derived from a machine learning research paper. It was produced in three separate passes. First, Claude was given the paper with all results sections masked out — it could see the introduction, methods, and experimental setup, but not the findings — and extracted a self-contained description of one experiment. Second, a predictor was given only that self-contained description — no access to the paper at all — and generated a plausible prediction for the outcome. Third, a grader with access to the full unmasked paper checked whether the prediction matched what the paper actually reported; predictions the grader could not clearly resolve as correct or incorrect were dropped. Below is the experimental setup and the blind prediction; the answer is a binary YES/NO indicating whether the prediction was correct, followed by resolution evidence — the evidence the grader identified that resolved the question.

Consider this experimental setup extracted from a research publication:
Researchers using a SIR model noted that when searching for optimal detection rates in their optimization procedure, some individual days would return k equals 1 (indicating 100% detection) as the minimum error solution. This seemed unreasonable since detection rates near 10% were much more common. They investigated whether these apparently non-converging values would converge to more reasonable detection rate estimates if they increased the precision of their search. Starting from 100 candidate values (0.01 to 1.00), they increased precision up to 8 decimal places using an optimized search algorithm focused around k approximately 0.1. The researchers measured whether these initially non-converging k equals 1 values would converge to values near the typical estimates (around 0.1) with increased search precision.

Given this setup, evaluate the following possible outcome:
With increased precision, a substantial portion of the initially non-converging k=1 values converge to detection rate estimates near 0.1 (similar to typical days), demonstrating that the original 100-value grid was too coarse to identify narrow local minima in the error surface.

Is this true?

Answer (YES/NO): YES